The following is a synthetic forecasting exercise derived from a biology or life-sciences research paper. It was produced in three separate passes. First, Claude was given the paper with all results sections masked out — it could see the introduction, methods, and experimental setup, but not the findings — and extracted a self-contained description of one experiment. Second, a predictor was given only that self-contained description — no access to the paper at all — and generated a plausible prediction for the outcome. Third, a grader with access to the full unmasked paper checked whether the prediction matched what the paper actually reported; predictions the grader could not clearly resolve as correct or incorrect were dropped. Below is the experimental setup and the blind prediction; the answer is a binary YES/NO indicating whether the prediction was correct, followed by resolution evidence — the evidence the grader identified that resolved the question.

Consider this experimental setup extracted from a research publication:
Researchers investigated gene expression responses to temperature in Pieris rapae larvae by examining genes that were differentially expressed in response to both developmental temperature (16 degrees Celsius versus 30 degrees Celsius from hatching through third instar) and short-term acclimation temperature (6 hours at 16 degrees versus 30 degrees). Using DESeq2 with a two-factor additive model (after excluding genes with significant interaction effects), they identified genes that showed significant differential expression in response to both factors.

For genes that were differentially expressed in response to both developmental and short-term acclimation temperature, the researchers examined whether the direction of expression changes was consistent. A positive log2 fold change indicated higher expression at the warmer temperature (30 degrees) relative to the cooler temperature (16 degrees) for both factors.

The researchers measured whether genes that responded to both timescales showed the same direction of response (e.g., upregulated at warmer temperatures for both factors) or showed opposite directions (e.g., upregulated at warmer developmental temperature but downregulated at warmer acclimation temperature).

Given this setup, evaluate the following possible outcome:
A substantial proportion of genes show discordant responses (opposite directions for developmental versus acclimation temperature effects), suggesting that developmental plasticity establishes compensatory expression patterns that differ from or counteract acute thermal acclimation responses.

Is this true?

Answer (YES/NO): NO